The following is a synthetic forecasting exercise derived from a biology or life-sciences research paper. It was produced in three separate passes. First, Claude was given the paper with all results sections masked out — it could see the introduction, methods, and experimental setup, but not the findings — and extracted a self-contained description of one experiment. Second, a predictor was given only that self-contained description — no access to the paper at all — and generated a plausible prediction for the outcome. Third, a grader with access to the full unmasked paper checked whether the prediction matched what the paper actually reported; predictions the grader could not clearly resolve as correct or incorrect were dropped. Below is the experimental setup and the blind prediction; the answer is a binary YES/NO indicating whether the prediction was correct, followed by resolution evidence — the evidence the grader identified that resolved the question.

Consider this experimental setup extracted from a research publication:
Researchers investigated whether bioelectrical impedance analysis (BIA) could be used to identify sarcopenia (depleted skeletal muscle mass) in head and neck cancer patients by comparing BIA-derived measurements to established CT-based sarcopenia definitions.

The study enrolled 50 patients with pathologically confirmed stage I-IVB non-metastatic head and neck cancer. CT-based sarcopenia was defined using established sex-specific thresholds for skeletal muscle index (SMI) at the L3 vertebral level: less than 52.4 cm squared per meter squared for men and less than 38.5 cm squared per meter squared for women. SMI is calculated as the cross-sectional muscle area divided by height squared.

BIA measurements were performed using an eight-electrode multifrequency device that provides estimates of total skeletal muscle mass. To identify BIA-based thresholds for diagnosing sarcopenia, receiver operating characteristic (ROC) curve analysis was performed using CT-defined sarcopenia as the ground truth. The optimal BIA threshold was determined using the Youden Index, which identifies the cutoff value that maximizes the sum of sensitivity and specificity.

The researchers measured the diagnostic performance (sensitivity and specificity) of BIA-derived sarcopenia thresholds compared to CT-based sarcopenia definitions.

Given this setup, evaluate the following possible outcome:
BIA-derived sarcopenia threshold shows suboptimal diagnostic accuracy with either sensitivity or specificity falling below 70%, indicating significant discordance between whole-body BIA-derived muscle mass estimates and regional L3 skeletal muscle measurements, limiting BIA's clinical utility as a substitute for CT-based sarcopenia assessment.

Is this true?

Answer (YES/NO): NO